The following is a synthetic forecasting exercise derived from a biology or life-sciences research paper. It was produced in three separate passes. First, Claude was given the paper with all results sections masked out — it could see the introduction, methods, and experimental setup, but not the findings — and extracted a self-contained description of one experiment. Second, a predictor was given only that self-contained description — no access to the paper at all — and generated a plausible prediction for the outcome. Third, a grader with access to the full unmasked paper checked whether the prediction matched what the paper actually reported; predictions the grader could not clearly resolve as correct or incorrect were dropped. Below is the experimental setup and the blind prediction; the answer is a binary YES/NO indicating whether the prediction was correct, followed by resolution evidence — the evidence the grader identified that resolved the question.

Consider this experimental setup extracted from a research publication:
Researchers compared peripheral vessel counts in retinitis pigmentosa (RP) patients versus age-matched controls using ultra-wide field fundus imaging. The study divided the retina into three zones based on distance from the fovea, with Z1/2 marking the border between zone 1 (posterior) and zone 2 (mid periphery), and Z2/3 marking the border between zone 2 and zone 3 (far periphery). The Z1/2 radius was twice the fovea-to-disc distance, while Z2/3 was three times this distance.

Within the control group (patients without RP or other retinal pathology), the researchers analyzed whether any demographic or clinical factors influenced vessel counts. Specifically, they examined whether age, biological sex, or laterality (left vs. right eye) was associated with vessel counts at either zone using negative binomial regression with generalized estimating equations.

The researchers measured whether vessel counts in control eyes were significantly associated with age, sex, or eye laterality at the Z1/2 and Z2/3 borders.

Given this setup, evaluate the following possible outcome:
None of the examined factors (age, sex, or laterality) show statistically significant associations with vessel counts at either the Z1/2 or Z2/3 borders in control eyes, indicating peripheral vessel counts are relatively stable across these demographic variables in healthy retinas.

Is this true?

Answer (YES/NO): NO